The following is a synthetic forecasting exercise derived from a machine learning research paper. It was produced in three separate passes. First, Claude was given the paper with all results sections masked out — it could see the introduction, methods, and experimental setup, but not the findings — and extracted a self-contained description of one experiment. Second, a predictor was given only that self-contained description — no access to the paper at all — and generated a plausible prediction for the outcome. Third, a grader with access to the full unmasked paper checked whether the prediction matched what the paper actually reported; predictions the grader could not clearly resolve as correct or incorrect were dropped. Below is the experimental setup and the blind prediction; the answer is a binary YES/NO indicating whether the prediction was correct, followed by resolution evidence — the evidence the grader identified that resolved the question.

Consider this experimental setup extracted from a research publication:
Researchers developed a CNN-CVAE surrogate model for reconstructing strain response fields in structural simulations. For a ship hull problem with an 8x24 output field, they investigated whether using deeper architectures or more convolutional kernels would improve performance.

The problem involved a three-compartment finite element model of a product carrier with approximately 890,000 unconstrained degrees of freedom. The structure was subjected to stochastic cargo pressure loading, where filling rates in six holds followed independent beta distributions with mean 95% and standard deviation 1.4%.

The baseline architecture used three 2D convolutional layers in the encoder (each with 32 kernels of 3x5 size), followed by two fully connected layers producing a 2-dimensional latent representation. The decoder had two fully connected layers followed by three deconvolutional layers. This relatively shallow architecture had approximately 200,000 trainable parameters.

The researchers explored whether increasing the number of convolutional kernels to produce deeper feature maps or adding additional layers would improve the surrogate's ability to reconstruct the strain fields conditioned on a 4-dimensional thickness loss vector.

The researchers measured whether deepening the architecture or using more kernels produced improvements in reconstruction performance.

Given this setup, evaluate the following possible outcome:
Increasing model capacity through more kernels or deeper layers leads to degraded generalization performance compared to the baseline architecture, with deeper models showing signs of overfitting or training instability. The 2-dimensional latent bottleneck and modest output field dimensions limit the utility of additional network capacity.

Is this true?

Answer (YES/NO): NO